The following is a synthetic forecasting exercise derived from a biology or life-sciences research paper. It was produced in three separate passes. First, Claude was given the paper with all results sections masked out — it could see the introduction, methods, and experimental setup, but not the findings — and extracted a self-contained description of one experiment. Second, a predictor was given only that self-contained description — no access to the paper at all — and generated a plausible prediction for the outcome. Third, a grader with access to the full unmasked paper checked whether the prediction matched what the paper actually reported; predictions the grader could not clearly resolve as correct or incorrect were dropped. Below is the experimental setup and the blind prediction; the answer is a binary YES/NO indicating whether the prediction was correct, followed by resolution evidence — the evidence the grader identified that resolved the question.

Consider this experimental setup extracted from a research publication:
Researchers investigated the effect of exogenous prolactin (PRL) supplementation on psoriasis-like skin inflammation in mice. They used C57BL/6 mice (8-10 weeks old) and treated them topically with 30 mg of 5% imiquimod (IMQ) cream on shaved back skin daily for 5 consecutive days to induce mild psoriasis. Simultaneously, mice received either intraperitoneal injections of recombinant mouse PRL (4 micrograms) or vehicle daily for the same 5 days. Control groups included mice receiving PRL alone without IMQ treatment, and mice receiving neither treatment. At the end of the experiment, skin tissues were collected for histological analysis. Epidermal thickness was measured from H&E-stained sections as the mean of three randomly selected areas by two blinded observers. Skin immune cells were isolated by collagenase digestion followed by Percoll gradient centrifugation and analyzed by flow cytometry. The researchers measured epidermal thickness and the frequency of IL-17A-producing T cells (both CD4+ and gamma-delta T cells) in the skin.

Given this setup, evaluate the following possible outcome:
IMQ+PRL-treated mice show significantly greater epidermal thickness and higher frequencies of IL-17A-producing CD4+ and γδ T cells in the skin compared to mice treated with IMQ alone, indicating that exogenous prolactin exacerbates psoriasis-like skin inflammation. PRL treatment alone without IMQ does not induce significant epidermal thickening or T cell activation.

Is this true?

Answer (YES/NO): NO